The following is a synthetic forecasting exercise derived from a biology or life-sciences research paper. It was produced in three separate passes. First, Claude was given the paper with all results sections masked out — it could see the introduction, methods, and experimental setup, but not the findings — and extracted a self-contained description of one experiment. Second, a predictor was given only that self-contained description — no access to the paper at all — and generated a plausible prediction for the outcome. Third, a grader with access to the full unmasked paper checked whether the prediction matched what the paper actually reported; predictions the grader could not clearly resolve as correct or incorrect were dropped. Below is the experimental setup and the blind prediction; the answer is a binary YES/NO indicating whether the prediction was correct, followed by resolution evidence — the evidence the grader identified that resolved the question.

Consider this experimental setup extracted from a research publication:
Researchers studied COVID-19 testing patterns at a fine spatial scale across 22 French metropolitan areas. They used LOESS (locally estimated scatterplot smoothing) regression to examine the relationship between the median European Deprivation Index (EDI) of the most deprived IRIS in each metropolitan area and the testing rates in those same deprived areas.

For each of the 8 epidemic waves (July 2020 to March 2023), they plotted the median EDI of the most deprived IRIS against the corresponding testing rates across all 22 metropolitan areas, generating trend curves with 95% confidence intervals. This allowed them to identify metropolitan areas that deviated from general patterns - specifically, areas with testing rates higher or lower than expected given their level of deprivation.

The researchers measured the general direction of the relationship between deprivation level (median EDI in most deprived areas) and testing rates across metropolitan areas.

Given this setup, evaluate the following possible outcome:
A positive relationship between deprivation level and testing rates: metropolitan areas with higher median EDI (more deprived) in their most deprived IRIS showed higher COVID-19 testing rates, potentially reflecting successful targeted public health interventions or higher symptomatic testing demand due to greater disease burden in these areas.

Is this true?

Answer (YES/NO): YES